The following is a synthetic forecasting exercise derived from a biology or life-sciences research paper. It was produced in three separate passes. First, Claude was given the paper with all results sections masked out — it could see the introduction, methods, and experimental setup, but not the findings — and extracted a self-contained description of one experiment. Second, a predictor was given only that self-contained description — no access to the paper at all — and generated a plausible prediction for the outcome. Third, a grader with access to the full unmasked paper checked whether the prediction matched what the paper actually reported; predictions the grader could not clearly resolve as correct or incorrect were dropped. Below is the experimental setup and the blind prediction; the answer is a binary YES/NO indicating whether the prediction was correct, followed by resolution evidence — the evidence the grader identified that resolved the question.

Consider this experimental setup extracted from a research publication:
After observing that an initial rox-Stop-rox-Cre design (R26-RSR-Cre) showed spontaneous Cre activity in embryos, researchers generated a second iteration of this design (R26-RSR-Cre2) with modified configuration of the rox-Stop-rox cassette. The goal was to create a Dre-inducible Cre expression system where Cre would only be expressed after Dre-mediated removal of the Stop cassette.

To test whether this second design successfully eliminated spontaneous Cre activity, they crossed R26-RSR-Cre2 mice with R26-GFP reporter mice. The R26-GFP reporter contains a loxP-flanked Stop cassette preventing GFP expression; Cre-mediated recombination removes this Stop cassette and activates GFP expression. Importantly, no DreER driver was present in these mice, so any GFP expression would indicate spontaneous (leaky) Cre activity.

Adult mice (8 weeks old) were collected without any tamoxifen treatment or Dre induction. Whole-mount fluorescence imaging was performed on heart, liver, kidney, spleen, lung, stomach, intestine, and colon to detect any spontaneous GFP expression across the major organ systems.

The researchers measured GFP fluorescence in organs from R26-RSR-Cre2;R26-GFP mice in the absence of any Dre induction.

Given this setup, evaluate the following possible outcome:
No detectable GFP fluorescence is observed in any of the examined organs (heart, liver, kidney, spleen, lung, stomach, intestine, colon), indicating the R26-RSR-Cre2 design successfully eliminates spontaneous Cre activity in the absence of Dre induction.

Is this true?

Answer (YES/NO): NO